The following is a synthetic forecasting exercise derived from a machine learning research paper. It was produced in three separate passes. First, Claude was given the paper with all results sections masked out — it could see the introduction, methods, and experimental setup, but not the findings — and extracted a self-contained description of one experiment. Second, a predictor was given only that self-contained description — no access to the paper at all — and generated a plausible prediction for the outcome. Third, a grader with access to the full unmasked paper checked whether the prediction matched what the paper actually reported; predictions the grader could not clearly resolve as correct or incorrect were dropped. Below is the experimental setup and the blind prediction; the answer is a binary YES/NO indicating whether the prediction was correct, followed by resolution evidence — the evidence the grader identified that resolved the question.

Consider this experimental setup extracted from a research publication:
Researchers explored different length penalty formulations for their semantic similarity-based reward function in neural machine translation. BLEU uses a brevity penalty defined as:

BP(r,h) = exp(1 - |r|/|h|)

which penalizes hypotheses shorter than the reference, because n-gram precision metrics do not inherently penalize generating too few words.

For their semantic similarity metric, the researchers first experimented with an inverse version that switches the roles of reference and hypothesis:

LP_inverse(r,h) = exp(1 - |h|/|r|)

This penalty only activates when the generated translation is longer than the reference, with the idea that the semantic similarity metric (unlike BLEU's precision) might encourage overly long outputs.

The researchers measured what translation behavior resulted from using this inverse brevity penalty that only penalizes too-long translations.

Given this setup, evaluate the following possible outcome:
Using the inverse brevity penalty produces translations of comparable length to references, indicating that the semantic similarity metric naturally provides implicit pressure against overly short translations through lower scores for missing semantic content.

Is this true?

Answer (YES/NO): NO